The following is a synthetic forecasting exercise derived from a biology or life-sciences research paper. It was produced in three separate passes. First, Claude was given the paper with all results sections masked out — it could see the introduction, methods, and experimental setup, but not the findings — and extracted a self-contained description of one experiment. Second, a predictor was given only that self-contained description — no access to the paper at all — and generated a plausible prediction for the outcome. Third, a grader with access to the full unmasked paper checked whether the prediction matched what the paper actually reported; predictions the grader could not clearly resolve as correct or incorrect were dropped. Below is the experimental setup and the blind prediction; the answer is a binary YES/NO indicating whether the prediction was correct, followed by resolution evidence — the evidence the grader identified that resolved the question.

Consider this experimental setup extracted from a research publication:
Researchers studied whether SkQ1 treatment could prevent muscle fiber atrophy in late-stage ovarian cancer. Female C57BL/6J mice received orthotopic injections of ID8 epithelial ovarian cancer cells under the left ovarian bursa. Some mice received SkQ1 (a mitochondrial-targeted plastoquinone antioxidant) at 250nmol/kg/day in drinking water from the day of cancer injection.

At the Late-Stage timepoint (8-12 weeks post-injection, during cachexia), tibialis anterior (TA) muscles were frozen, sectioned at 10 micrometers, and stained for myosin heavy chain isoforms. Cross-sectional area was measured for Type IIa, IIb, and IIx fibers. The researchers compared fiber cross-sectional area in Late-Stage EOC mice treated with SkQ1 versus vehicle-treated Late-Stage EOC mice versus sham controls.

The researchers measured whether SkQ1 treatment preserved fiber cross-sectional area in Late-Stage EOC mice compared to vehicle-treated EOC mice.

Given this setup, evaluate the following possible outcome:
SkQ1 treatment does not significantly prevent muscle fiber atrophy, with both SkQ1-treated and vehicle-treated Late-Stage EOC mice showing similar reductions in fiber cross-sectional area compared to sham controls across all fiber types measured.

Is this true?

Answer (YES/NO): YES